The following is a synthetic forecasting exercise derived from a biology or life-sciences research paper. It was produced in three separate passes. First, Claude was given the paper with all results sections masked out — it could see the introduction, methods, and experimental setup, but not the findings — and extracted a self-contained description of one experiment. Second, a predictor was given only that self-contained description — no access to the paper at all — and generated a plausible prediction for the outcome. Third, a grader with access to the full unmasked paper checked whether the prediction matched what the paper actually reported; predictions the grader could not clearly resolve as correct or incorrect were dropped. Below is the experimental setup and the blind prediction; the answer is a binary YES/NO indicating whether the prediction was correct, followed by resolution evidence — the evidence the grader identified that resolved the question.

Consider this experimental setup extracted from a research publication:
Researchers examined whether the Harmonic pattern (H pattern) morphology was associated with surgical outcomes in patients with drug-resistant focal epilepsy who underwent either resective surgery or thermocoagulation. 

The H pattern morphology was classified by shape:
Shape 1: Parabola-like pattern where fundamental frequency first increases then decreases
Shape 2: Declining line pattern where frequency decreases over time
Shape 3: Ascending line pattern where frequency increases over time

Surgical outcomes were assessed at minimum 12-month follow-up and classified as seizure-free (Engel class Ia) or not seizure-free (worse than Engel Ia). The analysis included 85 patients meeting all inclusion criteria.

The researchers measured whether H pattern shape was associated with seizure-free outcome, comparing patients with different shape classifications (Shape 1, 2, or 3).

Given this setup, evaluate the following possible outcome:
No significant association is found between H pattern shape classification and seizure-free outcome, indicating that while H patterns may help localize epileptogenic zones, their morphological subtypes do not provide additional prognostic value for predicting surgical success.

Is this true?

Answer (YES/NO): YES